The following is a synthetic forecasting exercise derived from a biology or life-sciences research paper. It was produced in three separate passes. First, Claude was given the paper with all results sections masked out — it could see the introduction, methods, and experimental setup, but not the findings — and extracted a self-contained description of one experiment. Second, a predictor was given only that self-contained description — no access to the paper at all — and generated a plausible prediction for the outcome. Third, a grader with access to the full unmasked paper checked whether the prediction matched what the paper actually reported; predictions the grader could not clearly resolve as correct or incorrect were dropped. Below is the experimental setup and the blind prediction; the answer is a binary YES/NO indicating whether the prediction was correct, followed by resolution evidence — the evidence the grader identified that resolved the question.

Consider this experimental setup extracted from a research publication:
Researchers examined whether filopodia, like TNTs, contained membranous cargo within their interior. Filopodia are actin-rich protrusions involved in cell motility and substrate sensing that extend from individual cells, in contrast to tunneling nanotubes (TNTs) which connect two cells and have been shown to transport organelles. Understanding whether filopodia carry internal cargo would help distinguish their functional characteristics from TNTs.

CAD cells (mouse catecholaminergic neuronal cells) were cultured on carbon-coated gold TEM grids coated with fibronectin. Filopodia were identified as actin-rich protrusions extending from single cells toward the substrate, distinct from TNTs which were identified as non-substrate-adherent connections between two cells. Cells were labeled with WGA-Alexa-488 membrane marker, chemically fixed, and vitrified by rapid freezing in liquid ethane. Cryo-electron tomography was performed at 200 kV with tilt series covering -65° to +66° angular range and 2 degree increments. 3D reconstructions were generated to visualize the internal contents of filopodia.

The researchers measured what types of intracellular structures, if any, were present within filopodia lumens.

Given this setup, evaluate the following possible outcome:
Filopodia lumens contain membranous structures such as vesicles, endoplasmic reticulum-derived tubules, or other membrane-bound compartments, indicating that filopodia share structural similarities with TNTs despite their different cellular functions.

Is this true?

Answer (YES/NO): NO